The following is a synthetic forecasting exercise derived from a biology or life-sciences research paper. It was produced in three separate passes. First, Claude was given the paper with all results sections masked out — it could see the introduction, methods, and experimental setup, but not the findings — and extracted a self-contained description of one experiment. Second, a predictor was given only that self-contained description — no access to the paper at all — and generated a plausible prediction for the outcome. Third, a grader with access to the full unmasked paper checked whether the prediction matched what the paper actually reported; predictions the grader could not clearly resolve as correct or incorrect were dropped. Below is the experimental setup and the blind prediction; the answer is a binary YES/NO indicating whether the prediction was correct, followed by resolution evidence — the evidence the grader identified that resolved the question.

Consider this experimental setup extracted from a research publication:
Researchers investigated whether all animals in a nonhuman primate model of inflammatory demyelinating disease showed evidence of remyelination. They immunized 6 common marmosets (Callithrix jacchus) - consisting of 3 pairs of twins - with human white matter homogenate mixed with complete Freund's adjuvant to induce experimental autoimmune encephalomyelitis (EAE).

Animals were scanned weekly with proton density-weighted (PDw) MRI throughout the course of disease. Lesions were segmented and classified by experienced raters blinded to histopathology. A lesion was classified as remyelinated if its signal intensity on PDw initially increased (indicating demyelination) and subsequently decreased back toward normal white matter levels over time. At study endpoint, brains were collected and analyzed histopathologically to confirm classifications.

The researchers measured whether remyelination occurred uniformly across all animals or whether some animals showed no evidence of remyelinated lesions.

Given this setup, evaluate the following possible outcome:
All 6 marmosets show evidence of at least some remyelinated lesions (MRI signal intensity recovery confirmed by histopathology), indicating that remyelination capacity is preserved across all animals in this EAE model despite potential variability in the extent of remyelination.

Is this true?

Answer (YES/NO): NO